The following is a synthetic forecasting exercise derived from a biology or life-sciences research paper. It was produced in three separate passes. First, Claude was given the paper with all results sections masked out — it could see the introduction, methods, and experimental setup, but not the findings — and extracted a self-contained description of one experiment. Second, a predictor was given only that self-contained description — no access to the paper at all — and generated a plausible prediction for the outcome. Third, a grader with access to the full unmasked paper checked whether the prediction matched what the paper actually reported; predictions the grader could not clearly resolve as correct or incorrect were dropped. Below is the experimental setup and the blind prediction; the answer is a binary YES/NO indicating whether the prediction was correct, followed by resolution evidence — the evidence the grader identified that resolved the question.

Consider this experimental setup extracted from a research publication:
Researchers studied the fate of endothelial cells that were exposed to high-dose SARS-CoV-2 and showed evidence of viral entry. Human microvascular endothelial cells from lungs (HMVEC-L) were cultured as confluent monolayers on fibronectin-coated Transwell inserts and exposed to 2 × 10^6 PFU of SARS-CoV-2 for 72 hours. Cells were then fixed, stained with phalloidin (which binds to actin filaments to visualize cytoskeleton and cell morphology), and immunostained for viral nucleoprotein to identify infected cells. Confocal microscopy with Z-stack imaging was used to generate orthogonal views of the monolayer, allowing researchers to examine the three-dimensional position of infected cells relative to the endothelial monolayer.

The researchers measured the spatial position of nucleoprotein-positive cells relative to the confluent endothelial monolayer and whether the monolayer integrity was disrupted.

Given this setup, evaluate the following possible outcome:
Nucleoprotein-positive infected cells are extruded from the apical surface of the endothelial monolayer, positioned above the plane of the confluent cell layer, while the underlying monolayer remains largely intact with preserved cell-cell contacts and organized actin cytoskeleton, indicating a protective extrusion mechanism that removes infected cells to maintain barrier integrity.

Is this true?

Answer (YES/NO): YES